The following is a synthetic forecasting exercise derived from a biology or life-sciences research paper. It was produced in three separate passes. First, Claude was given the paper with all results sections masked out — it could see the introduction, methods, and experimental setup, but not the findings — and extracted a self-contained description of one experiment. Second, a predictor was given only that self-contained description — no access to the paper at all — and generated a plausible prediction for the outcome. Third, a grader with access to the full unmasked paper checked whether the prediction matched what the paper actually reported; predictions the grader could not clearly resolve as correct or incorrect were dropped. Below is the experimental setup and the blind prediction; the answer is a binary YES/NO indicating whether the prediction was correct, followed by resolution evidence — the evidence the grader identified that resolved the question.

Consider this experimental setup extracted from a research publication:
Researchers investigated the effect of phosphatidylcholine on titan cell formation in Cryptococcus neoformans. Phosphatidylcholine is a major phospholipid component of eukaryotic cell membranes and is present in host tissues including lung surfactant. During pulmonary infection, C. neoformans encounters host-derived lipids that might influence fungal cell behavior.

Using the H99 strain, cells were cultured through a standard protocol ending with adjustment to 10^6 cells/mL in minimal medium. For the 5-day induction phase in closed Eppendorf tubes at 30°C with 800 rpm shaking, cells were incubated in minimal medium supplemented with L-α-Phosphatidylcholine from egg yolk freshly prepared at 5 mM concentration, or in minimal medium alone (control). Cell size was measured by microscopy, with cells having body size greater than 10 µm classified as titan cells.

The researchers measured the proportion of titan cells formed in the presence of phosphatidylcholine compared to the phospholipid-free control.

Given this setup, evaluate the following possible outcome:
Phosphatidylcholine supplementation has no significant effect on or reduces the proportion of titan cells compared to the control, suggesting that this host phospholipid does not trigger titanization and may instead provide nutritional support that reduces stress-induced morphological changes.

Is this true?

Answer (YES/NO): YES